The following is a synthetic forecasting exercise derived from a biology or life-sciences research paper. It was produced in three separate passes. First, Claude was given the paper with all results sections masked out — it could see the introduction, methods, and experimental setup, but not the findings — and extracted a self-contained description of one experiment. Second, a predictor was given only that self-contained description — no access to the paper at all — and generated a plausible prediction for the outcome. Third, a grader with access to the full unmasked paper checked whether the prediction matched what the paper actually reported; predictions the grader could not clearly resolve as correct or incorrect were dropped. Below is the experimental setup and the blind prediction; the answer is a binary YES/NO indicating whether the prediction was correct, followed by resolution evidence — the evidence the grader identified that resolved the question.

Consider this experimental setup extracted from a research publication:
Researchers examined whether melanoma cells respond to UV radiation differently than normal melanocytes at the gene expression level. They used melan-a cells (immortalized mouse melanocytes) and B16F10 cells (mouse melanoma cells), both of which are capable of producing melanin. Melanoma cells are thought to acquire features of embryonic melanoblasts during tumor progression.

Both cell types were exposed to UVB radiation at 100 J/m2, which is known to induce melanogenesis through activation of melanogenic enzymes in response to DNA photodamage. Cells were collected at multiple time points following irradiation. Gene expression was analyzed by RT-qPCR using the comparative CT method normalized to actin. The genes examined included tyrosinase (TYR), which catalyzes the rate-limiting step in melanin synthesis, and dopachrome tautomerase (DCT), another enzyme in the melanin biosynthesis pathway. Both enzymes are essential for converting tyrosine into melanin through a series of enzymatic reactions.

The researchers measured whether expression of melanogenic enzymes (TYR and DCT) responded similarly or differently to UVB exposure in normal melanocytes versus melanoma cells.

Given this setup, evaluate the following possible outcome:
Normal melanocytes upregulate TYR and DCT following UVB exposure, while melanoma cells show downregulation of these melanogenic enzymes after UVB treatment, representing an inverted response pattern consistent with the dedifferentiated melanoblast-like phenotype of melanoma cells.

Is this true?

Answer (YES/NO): NO